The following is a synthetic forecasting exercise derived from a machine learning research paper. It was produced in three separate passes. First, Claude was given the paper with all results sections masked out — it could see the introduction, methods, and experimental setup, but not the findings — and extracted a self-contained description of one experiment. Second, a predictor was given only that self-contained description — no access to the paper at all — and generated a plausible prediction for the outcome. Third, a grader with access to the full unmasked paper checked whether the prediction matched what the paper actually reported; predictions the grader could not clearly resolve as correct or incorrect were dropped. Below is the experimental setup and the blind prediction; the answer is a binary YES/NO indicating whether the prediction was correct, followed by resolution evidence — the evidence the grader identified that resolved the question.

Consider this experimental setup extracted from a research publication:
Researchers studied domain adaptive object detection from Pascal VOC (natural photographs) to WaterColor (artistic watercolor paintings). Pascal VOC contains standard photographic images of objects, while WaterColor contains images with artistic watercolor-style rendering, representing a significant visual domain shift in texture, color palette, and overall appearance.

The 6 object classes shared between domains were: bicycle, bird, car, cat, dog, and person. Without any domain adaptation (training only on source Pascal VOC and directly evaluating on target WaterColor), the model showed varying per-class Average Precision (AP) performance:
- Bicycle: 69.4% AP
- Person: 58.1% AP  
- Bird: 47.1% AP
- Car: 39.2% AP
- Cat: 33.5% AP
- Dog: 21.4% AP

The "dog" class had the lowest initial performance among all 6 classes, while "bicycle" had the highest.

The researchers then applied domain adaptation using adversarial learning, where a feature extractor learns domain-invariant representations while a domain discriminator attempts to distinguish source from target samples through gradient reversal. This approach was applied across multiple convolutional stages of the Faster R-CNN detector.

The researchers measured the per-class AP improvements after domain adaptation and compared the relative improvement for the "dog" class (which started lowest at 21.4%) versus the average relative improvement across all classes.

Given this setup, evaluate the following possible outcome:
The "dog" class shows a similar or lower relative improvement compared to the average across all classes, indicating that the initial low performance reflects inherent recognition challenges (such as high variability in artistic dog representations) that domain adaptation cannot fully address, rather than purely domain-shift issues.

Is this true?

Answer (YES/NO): NO